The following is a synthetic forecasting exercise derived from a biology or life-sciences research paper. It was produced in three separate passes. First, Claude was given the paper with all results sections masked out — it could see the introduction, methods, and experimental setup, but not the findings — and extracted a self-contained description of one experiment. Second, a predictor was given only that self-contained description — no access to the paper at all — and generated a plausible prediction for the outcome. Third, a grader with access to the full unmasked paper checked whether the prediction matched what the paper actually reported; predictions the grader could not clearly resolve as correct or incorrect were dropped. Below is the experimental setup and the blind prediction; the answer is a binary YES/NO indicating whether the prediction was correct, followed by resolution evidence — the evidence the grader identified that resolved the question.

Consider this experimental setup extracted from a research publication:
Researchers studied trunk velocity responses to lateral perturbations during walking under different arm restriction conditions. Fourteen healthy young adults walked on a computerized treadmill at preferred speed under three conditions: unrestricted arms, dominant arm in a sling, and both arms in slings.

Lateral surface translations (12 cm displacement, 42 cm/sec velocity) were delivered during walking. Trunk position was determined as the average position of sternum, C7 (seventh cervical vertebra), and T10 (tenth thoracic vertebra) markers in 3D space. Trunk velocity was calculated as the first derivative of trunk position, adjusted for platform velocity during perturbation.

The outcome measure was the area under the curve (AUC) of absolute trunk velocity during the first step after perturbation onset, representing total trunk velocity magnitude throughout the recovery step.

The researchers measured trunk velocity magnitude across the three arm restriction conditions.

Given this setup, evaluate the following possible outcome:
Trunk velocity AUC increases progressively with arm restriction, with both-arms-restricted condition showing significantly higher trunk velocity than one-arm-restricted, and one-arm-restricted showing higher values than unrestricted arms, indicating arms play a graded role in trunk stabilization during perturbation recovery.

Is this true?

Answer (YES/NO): NO